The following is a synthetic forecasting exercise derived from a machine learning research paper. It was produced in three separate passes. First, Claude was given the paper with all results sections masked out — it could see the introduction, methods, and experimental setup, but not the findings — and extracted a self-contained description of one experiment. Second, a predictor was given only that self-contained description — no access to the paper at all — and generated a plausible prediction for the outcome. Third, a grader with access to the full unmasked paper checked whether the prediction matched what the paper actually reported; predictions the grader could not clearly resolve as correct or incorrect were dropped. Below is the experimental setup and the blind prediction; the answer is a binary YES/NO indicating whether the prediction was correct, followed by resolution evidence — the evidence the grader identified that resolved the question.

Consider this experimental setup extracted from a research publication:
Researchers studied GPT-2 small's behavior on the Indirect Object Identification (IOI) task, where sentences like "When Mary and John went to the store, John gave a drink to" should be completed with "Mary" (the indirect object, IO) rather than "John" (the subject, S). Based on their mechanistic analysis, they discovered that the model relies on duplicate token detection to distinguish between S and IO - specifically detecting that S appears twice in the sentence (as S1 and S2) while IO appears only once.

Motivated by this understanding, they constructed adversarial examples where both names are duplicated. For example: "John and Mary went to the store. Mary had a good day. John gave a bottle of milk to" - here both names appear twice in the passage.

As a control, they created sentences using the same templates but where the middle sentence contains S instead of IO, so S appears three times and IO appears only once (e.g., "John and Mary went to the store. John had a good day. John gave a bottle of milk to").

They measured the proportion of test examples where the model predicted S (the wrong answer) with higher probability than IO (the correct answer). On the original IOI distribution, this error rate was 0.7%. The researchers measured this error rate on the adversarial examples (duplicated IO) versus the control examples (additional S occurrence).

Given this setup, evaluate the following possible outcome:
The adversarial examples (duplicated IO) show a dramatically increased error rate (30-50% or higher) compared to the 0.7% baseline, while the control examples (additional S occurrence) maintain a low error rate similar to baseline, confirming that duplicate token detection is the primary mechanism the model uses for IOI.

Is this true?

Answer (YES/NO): NO